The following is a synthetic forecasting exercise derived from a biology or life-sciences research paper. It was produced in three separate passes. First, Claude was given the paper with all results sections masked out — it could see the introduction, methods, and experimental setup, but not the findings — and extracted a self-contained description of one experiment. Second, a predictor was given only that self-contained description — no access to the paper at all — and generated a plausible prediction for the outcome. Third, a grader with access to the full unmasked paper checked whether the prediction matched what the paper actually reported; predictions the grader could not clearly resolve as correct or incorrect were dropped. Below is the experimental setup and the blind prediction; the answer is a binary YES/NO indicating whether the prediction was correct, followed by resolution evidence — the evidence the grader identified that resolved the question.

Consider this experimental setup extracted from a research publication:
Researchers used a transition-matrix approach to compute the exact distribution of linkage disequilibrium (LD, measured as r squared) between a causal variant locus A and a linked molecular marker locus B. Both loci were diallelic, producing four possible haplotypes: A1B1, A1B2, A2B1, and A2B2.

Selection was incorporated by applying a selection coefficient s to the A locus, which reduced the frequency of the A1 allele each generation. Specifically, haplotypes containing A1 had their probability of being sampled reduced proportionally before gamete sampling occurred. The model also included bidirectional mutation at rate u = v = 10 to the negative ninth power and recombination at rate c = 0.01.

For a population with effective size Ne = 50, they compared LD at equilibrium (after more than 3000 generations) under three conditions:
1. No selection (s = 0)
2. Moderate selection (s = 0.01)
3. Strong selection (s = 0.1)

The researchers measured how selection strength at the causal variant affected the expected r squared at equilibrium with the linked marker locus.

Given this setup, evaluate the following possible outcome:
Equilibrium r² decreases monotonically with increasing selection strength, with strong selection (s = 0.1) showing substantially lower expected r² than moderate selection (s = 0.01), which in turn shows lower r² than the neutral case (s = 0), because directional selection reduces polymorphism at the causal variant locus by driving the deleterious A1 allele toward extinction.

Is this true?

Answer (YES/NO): NO